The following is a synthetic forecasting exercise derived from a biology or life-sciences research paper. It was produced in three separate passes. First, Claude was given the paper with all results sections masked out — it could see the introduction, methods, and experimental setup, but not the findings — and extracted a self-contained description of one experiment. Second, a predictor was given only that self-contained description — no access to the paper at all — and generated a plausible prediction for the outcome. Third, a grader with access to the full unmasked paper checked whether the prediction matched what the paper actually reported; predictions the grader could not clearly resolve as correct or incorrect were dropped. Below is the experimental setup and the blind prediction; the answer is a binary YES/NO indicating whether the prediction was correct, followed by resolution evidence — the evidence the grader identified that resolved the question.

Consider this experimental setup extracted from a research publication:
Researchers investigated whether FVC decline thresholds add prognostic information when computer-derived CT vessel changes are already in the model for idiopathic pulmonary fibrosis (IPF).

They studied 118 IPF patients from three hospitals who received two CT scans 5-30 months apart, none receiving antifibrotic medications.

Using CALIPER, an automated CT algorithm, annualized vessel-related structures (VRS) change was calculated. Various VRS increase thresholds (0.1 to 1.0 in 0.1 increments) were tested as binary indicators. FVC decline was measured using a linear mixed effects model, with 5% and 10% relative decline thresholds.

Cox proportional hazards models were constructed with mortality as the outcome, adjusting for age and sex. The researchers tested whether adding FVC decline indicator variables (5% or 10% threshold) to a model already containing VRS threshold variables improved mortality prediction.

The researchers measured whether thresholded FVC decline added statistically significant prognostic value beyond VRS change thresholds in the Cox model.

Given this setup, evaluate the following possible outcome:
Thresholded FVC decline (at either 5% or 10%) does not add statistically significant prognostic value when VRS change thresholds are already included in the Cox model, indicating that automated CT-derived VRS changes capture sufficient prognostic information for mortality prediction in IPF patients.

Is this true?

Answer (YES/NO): NO